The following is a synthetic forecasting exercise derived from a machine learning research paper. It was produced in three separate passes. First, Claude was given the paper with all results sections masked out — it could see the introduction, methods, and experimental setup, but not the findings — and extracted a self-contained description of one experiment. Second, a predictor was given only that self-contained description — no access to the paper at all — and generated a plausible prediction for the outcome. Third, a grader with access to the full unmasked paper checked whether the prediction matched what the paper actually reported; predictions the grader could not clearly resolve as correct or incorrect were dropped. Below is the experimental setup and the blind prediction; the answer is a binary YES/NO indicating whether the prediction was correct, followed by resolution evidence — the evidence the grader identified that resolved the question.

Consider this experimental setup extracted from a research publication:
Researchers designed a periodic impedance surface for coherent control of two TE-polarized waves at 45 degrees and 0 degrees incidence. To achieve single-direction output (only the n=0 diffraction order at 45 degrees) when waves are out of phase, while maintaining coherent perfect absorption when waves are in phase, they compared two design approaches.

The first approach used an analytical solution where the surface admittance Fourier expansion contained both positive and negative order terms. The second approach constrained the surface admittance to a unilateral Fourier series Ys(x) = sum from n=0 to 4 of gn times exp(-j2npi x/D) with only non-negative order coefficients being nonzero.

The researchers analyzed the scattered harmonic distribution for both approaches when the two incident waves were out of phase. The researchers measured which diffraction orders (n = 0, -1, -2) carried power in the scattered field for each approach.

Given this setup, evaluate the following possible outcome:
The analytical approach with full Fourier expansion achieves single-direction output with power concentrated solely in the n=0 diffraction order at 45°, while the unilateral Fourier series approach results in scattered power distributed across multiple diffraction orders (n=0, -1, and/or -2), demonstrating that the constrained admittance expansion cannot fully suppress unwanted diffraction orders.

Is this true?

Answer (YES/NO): NO